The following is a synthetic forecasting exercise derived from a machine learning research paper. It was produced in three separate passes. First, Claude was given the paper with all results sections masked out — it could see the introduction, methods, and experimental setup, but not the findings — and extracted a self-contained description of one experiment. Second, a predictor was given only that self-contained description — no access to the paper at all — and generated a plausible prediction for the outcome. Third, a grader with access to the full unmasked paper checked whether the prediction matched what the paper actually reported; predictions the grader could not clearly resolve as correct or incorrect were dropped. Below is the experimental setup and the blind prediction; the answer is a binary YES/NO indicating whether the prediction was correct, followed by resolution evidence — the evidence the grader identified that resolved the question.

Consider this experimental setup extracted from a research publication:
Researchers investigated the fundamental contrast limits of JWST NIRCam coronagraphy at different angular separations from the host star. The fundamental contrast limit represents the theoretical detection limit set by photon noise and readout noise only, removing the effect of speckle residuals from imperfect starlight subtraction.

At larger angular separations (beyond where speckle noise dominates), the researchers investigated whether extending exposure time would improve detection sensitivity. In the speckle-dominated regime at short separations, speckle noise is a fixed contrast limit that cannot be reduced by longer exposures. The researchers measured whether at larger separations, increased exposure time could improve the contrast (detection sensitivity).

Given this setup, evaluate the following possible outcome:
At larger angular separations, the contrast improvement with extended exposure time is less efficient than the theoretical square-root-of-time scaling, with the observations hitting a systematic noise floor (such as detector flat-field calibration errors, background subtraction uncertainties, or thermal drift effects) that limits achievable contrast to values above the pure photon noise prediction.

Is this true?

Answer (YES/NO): NO